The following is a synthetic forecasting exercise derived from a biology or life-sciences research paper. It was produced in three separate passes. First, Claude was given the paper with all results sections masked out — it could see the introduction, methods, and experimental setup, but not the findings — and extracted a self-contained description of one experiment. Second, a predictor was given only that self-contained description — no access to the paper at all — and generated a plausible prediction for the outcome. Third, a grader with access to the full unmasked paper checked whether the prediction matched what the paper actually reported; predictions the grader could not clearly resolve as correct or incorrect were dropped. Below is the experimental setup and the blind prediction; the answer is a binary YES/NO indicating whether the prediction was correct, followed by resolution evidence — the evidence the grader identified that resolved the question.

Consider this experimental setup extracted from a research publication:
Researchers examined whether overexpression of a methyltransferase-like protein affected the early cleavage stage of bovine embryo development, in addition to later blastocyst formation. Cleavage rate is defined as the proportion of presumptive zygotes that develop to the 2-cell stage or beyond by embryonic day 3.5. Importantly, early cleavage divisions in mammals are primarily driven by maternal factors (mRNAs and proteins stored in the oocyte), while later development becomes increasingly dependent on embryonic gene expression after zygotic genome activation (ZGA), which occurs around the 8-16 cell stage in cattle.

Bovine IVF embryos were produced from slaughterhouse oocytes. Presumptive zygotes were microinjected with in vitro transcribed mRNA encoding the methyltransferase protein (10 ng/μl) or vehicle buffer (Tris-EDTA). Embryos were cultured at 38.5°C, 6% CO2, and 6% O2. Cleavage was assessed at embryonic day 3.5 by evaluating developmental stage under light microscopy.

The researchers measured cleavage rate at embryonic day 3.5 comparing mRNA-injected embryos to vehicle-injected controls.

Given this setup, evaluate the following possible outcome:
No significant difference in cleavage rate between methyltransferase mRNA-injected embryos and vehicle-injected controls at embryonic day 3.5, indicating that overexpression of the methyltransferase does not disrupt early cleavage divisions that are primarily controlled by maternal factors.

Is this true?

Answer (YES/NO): YES